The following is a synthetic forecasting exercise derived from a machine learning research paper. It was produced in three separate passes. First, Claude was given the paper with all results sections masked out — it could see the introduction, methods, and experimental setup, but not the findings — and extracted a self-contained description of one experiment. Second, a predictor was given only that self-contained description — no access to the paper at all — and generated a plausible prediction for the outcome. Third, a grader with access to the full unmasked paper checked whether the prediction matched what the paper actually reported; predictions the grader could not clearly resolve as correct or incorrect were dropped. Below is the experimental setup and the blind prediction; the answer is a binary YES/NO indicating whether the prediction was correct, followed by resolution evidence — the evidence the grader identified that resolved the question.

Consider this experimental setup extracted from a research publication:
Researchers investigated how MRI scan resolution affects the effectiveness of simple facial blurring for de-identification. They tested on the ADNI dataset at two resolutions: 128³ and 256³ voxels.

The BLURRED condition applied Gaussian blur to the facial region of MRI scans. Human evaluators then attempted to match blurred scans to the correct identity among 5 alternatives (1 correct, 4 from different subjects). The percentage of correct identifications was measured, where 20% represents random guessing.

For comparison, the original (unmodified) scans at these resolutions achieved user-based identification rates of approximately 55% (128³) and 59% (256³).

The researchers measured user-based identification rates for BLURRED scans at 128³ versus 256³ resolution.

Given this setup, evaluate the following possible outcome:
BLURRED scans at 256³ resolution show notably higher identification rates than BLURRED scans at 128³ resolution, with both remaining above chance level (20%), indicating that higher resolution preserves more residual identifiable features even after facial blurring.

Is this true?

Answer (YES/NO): NO